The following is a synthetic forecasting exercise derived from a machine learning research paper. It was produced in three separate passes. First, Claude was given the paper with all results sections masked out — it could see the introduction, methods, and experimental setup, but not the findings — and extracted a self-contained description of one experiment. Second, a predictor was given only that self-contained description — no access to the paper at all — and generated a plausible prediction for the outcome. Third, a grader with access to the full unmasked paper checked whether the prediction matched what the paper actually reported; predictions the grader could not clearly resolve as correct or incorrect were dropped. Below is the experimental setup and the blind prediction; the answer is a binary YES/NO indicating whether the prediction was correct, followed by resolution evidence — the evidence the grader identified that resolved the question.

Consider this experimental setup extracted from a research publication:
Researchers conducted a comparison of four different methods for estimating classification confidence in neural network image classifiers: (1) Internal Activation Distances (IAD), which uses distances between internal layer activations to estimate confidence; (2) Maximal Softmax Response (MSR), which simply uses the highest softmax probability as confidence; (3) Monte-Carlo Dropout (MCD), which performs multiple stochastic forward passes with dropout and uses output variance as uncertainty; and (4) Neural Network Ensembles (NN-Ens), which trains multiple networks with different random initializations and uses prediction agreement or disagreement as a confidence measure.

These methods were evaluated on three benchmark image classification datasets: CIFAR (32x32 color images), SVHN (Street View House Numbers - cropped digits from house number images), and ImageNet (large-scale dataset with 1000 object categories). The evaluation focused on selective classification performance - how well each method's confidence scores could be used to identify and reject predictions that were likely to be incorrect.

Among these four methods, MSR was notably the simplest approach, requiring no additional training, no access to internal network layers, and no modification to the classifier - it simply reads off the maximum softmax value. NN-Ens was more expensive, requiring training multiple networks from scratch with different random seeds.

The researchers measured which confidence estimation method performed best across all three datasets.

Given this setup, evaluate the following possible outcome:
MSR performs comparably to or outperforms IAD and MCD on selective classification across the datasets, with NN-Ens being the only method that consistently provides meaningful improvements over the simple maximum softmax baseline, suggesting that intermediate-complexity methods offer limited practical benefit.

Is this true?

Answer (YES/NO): YES